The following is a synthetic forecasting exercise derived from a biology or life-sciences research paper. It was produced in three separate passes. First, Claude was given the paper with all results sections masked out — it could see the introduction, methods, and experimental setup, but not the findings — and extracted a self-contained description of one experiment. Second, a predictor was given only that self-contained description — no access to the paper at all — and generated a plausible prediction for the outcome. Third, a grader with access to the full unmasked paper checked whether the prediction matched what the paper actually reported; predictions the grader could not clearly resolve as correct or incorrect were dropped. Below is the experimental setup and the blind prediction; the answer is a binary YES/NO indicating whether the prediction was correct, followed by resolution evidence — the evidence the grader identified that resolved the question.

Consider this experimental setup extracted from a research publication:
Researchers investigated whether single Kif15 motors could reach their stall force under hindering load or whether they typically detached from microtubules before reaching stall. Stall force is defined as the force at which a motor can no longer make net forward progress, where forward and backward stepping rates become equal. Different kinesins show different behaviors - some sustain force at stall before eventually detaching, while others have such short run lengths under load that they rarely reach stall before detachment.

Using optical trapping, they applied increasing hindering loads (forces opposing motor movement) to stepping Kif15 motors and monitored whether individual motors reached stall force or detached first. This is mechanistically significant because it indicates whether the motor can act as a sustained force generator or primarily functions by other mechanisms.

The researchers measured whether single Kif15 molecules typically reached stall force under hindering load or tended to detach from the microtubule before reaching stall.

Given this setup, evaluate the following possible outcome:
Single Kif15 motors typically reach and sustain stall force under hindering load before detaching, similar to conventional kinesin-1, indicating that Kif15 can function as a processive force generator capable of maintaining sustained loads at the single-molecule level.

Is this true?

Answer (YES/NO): NO